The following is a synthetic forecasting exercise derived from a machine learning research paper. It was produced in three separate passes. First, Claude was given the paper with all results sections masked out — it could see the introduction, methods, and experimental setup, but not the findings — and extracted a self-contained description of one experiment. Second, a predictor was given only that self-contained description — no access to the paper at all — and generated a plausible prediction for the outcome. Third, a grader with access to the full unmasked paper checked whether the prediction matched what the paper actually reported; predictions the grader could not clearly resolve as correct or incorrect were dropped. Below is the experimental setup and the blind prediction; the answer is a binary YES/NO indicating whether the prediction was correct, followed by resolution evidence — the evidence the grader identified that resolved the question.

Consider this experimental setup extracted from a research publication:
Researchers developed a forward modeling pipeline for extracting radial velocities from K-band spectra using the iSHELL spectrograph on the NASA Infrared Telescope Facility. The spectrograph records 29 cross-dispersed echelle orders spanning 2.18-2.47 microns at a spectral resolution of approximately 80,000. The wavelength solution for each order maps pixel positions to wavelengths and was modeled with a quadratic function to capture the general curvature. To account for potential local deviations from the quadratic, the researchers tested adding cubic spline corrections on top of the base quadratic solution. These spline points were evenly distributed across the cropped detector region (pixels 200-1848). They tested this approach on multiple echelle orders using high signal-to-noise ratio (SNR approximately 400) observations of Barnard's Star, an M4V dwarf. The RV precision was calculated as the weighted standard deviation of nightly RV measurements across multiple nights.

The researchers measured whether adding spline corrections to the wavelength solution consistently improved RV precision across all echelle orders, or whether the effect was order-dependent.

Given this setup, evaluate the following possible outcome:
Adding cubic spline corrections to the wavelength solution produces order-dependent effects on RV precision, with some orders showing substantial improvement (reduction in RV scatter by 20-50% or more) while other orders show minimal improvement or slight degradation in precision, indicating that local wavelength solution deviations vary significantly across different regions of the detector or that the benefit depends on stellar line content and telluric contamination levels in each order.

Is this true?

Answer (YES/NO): YES